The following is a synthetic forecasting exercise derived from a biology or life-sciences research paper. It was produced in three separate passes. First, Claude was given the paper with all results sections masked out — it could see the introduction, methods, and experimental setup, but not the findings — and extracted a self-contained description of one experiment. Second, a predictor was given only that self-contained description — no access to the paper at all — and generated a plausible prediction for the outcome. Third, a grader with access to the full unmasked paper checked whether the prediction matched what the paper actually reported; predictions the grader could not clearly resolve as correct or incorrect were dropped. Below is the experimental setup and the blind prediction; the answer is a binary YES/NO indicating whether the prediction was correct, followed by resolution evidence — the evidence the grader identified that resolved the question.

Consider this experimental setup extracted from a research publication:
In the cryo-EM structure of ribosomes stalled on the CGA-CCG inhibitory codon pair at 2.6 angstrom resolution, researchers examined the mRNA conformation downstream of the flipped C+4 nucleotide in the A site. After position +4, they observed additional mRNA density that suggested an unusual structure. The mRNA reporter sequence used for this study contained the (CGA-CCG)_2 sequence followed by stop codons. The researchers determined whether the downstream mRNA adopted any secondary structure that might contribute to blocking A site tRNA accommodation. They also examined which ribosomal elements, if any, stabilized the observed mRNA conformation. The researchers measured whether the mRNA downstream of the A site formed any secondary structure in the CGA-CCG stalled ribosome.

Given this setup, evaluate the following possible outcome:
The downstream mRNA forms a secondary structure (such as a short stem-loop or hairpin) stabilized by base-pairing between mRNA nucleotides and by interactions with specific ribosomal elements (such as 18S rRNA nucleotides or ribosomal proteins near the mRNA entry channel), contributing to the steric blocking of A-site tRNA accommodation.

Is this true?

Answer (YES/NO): YES